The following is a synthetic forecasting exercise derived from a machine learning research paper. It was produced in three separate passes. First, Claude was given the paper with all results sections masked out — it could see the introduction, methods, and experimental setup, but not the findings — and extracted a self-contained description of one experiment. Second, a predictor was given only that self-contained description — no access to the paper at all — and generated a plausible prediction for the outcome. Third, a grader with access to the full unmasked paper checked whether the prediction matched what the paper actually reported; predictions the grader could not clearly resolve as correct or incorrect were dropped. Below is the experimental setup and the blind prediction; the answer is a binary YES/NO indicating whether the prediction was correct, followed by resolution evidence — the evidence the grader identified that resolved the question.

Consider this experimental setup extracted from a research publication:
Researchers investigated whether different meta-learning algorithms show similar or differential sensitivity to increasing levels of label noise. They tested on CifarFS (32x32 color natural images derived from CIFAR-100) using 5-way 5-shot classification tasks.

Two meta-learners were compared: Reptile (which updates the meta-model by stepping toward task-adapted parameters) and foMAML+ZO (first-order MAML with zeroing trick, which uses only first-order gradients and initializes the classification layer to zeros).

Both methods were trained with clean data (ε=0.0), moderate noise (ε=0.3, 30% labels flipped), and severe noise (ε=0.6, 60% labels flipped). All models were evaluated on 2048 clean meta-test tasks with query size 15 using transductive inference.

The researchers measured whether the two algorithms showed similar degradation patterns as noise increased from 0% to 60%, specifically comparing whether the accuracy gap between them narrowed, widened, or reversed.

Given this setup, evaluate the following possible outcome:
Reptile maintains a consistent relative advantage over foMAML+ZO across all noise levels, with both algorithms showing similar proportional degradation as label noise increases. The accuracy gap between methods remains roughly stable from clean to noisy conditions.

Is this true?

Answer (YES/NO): NO